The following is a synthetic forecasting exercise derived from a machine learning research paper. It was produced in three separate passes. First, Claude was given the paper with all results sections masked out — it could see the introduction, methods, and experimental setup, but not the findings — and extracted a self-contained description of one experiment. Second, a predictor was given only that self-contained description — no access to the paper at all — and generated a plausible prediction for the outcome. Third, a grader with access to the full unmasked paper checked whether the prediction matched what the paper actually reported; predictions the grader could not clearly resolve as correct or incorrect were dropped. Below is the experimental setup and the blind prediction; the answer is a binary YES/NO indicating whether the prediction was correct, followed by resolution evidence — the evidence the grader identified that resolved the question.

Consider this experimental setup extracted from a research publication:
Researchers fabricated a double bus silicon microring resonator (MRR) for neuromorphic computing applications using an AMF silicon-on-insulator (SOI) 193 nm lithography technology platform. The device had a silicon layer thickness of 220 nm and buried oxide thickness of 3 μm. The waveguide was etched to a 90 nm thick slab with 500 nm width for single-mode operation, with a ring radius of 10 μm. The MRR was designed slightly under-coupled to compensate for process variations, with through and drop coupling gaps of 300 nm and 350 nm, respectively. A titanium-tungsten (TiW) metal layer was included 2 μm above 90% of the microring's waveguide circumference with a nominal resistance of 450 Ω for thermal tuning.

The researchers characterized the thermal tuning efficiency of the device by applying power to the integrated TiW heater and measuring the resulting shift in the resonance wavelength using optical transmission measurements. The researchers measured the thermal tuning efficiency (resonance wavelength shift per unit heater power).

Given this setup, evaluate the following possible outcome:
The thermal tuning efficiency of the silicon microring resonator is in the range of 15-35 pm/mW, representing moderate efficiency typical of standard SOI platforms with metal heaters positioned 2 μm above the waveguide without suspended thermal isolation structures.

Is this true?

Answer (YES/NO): NO